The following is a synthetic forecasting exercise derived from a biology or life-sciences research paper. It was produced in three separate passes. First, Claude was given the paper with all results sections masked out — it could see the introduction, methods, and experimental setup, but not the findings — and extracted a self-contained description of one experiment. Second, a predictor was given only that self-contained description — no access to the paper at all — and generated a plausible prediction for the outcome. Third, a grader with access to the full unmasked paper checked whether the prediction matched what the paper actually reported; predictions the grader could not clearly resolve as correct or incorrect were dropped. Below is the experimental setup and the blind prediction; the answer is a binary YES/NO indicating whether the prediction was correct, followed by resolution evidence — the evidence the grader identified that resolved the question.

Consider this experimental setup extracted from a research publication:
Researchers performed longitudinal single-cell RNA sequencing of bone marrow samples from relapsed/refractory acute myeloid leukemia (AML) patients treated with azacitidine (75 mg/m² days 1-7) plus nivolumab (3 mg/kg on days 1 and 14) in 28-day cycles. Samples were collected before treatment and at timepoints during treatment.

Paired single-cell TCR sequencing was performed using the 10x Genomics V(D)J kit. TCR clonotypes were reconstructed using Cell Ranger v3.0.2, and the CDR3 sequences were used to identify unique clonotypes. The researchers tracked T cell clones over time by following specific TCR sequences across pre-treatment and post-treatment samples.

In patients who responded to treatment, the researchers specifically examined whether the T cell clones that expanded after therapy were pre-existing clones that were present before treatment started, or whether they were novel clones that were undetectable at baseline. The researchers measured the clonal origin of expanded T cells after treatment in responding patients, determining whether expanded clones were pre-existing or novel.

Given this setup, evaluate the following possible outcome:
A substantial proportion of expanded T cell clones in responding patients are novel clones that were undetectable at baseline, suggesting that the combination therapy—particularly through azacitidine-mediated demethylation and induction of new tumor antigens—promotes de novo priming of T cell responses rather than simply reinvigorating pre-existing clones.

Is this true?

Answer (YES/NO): YES